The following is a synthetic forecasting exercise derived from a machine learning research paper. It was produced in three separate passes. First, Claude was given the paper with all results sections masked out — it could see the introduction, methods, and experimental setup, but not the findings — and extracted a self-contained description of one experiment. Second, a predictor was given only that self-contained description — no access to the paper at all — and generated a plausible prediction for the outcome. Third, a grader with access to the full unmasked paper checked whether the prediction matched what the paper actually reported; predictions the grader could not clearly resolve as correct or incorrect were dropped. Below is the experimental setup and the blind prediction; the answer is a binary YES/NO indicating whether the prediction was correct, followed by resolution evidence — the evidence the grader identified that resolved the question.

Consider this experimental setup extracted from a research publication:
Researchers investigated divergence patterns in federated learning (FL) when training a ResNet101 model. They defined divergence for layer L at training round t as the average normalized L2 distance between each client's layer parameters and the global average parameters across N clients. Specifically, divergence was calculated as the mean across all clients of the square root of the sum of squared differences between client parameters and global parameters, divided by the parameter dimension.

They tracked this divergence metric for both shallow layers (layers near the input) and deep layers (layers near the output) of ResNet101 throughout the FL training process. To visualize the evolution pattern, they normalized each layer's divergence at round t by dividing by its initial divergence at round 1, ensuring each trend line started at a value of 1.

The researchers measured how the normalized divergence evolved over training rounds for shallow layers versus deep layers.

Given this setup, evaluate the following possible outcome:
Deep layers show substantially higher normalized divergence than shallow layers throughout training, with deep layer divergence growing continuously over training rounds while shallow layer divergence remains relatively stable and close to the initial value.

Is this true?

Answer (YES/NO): NO